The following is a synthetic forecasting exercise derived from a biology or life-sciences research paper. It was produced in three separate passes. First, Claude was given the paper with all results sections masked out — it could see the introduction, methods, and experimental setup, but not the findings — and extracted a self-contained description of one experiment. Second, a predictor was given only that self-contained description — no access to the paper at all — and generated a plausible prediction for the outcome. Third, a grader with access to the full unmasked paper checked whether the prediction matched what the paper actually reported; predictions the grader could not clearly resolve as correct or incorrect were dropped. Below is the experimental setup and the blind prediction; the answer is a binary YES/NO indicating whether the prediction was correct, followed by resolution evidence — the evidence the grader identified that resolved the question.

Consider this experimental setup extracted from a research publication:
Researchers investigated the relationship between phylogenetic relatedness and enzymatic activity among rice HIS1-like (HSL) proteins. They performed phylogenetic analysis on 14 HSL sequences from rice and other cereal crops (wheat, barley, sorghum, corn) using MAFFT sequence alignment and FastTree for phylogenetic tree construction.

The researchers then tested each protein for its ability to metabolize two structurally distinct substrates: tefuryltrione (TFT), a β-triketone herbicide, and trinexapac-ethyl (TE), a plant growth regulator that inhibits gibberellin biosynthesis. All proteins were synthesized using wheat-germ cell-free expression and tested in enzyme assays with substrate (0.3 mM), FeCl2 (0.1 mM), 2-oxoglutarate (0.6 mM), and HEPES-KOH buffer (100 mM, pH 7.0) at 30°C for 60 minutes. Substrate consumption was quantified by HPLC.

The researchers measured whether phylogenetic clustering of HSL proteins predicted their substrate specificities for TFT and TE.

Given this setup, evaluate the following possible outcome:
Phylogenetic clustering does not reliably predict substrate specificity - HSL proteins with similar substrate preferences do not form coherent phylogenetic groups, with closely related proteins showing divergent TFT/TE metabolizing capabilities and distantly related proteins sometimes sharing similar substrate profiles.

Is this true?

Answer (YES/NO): YES